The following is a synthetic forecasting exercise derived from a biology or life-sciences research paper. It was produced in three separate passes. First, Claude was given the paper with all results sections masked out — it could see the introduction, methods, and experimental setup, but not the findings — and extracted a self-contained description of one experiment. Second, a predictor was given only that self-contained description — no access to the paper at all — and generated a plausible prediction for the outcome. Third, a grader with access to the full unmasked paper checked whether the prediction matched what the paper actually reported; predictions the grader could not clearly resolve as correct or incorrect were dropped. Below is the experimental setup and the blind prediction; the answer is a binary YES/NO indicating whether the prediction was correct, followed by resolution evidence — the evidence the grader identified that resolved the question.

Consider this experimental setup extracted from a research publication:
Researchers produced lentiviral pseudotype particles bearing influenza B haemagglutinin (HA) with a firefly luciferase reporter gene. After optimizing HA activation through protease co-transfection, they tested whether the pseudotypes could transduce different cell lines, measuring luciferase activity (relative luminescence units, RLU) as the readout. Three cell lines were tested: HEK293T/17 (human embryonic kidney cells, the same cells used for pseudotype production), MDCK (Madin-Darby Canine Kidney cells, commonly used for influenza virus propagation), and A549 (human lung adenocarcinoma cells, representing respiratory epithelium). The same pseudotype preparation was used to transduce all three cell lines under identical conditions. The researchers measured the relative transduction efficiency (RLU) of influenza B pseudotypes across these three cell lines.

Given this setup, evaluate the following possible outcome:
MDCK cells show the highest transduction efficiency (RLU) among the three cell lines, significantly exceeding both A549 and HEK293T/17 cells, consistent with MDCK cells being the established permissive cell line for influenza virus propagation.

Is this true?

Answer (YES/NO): NO